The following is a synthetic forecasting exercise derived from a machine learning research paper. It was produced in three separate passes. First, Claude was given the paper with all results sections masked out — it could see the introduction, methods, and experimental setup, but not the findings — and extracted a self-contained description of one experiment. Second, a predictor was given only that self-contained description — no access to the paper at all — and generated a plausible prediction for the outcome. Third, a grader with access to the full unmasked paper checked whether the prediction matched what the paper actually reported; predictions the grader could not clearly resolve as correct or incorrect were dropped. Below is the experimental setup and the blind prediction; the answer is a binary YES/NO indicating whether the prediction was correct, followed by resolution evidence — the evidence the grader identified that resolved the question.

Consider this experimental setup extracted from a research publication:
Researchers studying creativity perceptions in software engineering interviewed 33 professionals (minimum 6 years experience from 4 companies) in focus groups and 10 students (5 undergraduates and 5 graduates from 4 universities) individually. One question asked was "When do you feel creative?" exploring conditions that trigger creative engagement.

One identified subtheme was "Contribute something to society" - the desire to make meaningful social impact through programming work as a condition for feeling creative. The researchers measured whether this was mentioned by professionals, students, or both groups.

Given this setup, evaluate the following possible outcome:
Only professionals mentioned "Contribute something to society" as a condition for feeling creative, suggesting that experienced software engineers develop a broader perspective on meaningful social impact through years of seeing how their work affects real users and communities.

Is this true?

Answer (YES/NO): NO